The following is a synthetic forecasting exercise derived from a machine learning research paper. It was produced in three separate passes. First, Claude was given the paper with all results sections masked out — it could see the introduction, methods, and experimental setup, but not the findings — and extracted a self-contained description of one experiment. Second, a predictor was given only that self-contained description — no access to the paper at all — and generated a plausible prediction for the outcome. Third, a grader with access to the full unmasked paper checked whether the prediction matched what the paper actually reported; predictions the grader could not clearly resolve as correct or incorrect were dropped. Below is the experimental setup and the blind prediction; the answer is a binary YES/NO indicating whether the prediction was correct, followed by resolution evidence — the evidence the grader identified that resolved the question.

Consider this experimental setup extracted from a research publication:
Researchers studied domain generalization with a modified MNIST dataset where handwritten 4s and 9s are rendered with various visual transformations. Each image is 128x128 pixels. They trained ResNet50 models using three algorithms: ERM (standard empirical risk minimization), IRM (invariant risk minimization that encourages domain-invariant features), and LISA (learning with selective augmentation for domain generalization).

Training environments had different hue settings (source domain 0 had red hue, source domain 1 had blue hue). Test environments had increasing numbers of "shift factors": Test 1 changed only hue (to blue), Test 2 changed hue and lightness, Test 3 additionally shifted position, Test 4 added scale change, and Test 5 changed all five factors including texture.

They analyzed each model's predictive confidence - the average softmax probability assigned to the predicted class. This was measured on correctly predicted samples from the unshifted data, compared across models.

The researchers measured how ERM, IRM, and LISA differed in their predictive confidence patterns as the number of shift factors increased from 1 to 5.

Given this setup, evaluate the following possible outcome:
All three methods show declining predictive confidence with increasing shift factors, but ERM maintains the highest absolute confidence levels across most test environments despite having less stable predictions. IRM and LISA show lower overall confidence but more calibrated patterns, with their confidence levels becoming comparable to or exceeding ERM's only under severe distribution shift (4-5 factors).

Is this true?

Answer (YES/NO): NO